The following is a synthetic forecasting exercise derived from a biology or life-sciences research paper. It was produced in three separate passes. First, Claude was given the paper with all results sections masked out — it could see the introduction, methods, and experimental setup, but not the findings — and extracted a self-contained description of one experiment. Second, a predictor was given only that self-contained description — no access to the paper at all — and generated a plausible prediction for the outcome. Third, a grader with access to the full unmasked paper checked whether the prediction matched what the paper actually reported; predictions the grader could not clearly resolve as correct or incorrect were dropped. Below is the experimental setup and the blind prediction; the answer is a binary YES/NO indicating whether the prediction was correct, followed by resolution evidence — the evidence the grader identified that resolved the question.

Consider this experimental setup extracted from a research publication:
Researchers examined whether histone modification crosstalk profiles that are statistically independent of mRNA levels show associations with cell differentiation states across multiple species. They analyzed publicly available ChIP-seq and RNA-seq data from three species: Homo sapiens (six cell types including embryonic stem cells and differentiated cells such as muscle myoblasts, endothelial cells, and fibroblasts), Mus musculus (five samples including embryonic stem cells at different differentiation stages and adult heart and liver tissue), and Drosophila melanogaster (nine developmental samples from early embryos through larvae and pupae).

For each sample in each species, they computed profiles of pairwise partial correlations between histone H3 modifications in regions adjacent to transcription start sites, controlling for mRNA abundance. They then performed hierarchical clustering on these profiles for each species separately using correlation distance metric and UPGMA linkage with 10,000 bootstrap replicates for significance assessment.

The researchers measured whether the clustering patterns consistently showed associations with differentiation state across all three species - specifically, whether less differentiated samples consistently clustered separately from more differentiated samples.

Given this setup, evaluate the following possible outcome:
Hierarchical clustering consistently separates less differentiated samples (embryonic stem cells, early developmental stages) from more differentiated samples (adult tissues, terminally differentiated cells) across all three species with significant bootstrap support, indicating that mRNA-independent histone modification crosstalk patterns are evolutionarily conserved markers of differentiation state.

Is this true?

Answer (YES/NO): YES